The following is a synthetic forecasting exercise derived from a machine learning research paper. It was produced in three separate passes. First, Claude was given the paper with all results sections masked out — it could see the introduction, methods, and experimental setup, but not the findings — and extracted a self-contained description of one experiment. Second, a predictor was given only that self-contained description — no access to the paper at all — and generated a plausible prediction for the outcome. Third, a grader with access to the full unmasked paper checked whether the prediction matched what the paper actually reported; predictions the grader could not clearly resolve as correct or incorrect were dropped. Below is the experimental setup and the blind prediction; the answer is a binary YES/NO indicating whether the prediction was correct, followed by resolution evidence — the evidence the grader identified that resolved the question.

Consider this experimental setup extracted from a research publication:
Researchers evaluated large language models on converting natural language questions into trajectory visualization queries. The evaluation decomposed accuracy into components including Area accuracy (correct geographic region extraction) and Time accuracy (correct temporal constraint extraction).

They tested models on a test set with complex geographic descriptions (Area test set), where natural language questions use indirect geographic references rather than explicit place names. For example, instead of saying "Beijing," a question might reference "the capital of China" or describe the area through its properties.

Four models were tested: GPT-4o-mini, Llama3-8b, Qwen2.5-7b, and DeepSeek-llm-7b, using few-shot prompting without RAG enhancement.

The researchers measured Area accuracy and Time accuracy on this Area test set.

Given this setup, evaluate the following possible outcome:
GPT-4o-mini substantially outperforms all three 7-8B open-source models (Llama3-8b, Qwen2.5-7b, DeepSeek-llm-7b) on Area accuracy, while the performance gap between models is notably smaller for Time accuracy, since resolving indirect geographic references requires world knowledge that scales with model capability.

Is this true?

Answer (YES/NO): NO